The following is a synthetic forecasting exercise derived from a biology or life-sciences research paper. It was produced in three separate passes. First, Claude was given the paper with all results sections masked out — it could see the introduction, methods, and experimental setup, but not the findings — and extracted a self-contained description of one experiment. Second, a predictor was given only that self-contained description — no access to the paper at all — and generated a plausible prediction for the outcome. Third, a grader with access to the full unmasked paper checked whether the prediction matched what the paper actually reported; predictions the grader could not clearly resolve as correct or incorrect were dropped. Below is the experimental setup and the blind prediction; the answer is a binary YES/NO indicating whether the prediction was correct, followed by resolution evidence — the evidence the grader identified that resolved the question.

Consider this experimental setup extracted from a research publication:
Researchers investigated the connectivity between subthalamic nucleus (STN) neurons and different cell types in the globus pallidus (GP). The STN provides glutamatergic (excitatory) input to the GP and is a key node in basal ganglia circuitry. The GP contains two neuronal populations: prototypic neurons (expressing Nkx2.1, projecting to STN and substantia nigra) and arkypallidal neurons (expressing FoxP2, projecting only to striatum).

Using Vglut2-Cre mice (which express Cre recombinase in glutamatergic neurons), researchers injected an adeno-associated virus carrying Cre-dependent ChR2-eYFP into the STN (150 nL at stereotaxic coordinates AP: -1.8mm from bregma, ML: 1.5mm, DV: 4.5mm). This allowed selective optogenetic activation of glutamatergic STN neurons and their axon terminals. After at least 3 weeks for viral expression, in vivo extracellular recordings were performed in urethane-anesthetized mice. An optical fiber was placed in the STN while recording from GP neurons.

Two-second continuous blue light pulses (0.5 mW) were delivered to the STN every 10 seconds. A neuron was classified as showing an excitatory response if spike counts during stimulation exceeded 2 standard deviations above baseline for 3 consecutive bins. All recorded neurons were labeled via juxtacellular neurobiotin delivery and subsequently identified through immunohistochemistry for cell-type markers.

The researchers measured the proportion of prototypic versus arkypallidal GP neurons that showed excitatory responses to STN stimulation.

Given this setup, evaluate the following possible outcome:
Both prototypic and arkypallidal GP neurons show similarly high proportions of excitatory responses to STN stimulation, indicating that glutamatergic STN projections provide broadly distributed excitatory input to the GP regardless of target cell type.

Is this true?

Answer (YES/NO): NO